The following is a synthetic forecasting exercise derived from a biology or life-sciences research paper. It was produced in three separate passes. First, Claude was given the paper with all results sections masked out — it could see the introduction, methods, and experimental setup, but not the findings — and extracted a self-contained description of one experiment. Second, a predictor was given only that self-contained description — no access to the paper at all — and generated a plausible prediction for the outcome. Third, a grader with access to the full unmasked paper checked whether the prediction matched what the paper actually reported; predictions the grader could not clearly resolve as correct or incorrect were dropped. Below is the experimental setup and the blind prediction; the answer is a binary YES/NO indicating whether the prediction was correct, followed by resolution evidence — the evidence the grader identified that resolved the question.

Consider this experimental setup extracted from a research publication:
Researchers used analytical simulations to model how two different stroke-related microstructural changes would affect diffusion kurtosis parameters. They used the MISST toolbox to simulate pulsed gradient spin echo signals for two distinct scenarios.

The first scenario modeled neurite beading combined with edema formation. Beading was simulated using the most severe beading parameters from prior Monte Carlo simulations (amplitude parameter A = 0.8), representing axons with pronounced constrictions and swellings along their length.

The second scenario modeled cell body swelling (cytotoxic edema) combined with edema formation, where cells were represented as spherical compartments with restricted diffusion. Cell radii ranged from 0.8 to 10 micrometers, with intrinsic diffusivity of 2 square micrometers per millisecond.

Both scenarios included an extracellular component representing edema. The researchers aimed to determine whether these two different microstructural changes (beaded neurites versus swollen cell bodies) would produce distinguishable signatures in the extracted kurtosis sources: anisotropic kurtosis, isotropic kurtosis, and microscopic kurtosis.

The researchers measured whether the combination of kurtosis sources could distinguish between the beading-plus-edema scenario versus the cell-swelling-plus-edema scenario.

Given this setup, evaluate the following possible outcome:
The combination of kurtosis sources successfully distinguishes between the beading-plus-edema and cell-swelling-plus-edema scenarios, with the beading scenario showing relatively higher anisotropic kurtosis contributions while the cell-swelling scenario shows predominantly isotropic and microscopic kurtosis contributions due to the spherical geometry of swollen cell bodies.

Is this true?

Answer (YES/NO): NO